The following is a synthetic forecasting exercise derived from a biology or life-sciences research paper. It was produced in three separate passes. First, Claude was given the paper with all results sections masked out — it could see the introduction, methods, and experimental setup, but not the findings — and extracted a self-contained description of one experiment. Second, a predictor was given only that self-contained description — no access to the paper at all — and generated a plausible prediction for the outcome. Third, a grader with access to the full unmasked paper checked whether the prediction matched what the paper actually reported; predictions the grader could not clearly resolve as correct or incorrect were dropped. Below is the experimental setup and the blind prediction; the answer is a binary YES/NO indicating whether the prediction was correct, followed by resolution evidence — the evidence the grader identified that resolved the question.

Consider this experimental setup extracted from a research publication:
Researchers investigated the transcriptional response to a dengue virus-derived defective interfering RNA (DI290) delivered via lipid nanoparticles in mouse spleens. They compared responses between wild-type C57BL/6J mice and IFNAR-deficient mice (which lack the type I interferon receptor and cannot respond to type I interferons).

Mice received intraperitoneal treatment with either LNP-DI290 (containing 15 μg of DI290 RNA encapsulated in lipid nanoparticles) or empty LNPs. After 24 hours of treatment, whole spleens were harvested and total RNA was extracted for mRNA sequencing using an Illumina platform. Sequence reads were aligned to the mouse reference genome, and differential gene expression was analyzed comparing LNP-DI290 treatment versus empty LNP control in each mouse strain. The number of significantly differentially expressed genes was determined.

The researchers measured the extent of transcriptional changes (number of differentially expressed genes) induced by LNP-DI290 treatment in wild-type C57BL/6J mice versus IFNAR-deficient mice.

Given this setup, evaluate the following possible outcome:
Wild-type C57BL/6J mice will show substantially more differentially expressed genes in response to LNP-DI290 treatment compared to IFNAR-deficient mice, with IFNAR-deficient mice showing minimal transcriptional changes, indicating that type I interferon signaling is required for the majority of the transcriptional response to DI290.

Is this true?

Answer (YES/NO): NO